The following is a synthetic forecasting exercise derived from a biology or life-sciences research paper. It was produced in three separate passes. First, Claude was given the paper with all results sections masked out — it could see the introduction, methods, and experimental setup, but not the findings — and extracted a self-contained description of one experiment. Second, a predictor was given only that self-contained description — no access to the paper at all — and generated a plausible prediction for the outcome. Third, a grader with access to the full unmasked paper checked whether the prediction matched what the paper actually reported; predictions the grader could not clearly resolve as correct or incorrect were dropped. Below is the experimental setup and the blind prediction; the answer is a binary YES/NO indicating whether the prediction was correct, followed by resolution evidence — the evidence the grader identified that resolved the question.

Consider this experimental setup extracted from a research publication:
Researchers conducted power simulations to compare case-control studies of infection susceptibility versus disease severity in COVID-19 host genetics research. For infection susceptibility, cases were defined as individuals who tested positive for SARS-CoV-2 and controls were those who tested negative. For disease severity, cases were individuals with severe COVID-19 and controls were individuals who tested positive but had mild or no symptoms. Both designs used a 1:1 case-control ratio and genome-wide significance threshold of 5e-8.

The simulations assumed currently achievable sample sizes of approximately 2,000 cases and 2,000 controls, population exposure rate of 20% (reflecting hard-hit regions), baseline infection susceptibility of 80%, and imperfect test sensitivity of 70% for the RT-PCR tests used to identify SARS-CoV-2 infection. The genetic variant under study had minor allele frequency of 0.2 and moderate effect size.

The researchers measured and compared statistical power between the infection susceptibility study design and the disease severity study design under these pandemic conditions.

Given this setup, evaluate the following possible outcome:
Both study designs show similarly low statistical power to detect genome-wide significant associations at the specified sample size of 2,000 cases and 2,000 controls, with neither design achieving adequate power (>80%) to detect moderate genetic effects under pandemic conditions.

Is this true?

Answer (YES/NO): NO